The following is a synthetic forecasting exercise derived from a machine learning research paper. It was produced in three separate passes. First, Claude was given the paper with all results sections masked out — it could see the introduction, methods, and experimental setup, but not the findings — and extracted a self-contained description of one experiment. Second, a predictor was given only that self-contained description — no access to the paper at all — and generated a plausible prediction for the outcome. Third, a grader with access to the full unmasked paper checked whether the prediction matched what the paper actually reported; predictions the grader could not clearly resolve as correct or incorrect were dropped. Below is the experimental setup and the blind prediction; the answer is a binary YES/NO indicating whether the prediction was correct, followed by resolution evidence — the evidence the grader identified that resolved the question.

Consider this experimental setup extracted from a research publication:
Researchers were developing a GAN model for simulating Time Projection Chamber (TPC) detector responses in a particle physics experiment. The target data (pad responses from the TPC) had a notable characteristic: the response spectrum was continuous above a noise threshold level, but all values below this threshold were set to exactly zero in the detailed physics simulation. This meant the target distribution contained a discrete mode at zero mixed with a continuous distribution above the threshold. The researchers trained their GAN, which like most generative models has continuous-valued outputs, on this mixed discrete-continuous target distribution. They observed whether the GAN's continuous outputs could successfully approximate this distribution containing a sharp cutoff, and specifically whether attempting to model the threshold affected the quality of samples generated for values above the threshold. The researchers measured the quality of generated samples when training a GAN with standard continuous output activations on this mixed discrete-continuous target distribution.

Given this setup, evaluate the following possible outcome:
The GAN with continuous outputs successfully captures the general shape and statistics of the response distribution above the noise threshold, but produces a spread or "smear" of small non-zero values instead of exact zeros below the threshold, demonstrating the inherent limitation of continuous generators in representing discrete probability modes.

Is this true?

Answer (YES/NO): NO